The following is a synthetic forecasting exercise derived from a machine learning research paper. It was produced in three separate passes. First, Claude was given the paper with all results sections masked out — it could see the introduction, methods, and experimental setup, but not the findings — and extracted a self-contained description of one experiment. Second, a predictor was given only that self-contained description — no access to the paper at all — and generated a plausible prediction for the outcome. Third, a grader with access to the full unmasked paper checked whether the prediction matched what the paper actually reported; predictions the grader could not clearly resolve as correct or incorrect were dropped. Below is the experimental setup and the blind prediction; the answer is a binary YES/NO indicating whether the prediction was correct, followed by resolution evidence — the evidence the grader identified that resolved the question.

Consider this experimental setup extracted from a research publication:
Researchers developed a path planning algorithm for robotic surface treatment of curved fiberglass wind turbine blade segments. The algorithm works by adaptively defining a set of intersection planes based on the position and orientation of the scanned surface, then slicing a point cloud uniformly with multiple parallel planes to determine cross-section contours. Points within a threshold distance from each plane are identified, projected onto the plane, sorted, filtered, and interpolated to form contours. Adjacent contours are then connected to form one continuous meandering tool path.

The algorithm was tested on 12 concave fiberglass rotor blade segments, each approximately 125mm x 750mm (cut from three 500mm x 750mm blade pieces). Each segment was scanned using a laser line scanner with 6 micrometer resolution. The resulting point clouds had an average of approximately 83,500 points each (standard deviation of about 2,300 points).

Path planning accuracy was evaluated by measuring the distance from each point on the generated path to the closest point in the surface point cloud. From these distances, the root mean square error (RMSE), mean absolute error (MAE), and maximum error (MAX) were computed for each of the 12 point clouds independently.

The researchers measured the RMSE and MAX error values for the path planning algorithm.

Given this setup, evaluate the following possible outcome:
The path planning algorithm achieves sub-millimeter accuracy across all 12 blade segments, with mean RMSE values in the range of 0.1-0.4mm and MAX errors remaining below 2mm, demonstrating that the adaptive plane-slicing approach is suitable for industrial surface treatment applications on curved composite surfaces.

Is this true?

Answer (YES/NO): NO